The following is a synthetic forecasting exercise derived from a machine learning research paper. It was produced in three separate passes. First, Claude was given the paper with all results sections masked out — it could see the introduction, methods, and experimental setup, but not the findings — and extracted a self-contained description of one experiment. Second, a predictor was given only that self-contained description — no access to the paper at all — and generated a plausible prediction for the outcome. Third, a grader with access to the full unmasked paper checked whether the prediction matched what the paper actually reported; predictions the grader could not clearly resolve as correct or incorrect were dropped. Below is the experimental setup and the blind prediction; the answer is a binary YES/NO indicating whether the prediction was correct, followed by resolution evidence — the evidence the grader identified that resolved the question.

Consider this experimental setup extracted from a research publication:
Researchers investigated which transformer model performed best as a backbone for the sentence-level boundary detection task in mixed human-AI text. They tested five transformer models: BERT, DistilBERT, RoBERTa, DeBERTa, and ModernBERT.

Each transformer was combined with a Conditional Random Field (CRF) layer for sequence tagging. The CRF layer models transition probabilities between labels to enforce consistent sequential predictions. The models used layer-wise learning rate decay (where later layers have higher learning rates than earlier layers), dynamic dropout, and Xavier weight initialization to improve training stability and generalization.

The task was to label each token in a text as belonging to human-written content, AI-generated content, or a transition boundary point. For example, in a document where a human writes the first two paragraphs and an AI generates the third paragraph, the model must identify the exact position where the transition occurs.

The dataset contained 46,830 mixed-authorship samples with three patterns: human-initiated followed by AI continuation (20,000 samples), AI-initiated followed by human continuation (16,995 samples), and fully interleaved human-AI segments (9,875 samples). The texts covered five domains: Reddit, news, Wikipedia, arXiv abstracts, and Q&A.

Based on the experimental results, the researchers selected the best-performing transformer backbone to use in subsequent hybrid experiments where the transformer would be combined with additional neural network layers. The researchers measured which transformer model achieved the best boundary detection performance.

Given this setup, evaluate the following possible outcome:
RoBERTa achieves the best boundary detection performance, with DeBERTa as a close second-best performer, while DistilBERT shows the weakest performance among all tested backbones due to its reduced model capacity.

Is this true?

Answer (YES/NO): NO